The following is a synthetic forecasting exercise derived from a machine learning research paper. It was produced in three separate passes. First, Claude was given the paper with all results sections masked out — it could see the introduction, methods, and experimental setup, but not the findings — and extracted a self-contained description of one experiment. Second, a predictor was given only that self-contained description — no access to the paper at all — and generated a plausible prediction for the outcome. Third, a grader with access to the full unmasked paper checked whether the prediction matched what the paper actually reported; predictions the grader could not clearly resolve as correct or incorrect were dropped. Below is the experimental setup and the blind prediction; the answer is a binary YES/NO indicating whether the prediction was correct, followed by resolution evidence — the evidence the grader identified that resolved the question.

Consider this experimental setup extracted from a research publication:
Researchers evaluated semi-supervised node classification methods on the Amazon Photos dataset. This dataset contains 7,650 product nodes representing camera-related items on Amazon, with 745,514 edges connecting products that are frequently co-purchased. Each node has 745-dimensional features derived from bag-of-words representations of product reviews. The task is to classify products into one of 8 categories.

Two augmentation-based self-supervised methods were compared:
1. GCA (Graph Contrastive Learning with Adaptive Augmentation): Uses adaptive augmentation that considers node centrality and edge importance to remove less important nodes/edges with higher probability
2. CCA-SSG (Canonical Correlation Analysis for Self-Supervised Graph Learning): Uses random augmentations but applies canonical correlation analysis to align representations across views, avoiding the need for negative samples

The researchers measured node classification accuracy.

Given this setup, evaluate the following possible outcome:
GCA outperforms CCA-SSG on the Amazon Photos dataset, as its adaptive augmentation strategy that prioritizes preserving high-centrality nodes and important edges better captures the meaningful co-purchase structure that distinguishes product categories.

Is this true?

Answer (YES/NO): NO